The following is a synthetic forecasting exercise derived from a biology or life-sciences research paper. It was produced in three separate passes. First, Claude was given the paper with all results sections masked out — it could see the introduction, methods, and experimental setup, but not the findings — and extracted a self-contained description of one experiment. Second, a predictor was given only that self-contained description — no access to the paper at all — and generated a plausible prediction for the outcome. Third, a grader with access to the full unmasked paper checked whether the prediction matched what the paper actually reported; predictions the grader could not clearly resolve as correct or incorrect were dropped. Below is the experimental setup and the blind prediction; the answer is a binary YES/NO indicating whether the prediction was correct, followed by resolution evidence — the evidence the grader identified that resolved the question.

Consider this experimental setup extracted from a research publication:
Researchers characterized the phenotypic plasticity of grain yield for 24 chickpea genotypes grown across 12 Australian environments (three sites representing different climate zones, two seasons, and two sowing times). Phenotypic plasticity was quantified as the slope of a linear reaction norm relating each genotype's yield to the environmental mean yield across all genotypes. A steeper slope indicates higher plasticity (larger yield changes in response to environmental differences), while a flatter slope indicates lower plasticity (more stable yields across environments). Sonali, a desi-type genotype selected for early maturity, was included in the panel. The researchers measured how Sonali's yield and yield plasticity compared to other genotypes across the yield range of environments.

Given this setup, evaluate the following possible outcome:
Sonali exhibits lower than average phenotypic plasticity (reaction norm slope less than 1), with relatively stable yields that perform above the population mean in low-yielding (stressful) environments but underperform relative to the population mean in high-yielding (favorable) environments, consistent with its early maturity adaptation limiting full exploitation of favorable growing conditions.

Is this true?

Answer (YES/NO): NO